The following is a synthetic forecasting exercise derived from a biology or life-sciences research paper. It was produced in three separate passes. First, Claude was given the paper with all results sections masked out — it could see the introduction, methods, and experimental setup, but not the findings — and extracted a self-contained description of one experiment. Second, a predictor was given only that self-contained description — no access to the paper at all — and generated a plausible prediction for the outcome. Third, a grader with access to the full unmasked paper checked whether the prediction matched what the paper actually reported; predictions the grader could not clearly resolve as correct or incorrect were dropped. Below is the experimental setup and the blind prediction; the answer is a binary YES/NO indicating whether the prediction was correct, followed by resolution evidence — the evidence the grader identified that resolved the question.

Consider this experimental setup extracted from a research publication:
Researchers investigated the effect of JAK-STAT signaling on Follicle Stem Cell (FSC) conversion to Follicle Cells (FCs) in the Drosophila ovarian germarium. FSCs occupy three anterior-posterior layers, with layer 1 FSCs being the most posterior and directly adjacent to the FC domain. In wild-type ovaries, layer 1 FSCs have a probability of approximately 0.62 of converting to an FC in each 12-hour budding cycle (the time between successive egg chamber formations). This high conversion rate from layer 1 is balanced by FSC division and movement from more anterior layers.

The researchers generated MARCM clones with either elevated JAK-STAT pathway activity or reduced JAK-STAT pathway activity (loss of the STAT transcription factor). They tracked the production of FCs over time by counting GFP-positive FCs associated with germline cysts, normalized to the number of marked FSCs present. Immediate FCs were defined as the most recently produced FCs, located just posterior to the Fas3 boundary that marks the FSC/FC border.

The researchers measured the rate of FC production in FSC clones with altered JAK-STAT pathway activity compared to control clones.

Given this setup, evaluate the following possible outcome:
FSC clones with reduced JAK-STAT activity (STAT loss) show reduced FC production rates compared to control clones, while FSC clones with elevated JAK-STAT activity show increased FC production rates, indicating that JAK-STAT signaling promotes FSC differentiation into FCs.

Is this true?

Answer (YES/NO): YES